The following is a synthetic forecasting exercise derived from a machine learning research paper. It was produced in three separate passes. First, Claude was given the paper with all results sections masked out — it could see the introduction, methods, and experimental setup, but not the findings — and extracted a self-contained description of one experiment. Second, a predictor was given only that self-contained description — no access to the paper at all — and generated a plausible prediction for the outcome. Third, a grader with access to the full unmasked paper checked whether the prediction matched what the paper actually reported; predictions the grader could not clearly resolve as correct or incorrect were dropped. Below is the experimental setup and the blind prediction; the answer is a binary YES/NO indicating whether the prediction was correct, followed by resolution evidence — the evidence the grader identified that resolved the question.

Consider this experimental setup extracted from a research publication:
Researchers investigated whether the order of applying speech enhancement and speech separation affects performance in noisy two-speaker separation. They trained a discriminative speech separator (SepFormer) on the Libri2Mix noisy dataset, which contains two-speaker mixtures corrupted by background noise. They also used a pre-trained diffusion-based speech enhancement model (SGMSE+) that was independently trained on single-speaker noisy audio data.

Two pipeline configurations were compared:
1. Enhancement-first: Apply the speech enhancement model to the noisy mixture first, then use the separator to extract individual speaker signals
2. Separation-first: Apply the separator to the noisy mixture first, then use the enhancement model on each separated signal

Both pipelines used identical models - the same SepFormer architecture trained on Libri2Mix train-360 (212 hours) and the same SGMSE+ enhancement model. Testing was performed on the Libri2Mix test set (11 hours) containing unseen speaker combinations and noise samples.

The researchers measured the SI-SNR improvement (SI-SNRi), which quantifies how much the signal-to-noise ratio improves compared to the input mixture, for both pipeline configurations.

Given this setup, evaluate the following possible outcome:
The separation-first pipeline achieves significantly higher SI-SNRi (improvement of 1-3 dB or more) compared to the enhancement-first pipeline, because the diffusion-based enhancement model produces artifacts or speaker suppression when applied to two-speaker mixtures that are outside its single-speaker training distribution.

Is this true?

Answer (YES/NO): YES